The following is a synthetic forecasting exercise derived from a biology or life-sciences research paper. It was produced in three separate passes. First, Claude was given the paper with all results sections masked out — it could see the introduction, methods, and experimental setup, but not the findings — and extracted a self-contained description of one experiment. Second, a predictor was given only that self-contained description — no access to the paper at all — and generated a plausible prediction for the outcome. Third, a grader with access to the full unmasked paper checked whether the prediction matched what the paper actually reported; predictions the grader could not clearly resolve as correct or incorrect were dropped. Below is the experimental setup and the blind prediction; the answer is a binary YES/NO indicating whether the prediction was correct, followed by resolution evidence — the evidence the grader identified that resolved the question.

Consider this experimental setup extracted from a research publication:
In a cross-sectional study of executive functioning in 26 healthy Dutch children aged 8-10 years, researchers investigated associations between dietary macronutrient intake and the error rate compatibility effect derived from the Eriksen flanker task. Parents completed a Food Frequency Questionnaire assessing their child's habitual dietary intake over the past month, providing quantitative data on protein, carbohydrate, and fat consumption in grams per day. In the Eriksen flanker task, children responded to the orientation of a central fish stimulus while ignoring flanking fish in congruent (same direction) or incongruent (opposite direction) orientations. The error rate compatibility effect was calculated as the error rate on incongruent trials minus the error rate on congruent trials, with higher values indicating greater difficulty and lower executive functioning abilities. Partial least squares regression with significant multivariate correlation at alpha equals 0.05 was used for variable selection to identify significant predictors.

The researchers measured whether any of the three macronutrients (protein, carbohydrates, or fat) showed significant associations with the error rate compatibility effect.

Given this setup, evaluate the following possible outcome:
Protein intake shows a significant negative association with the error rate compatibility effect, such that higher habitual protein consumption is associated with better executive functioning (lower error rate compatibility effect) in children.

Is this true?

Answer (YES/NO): YES